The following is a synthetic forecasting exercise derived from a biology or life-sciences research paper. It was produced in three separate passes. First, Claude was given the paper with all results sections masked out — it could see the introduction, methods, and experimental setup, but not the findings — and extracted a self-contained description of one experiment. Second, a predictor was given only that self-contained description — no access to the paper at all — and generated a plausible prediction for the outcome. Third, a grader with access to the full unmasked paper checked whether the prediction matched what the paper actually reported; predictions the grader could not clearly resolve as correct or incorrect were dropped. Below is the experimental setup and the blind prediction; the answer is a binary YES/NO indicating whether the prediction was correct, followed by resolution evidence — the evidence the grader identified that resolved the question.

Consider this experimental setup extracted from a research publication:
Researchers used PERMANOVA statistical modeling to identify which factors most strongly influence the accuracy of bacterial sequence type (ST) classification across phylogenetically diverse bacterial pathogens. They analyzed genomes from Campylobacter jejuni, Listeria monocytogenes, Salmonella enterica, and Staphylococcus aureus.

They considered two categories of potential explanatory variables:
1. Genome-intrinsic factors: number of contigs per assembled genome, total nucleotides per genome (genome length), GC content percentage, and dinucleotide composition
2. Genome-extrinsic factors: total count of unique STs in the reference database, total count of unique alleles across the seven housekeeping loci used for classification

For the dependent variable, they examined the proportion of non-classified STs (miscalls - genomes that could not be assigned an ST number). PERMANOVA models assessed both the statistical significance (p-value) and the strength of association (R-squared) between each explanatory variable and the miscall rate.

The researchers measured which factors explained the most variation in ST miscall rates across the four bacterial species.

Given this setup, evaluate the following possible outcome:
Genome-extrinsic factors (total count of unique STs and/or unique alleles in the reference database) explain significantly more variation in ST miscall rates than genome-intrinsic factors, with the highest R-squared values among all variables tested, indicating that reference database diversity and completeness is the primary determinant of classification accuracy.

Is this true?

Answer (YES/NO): NO